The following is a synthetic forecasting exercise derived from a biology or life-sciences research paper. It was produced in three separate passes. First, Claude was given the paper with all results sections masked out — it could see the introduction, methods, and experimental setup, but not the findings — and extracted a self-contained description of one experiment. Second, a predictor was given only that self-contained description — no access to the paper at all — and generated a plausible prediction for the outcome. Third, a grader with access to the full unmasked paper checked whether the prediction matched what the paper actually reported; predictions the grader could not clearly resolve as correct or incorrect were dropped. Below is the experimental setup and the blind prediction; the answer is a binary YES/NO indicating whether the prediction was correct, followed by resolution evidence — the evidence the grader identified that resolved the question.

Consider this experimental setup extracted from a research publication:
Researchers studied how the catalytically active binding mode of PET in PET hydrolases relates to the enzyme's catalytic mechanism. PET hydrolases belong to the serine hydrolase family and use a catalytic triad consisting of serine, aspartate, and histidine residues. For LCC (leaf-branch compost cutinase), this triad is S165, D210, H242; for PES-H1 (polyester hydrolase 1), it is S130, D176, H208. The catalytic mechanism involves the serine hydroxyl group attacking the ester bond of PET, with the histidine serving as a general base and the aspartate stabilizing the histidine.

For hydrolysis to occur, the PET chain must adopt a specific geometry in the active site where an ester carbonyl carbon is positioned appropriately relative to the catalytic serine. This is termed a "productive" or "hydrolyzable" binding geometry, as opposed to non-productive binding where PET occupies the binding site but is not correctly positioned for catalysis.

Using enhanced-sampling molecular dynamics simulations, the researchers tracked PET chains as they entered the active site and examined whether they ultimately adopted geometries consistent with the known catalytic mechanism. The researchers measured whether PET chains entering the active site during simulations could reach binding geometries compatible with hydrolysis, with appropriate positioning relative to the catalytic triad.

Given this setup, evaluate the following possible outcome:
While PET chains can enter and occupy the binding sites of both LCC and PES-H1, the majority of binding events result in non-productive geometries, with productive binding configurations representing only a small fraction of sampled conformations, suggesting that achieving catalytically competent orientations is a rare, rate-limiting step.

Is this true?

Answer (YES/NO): YES